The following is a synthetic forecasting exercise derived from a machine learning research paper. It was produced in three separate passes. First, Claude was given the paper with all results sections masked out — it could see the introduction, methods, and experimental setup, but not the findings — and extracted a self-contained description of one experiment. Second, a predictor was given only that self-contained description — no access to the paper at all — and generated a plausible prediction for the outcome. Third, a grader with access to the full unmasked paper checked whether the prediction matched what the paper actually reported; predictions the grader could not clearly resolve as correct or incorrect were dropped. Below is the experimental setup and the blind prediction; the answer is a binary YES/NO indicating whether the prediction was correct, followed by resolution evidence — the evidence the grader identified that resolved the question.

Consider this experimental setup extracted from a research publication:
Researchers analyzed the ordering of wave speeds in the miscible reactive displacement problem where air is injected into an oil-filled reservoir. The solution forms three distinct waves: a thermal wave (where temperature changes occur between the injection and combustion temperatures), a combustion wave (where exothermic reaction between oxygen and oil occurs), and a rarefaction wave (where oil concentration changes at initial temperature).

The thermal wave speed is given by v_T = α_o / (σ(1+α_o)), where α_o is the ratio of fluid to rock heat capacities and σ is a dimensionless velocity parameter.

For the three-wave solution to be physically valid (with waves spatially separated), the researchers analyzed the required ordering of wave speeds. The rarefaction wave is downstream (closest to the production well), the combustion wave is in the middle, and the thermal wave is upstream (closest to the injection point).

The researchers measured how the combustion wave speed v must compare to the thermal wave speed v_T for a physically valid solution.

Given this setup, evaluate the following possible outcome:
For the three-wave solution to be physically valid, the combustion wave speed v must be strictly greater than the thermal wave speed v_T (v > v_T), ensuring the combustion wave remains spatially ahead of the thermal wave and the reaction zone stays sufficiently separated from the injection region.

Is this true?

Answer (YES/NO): YES